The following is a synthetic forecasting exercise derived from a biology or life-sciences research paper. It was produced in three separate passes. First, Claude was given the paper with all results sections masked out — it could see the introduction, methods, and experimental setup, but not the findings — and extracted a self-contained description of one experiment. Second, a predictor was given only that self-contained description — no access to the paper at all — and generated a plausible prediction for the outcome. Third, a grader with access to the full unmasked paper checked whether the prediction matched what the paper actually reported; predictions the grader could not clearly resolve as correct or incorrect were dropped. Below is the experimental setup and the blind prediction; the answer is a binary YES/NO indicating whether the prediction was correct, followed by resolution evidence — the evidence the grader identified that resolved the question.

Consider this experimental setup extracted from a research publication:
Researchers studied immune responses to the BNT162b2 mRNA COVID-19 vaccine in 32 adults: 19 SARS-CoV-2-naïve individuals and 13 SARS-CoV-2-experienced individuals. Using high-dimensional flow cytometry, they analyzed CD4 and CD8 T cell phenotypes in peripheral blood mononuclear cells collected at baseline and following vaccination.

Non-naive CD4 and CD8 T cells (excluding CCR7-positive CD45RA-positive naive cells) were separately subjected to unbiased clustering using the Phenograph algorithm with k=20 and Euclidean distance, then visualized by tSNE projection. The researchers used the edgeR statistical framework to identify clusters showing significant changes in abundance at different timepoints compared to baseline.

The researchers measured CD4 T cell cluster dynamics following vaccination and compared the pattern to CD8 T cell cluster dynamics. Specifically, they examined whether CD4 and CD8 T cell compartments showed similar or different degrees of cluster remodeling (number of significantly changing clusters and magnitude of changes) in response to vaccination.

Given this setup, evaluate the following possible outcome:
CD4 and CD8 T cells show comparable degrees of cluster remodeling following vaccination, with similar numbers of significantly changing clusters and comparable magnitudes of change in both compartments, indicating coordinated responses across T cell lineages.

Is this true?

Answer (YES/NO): NO